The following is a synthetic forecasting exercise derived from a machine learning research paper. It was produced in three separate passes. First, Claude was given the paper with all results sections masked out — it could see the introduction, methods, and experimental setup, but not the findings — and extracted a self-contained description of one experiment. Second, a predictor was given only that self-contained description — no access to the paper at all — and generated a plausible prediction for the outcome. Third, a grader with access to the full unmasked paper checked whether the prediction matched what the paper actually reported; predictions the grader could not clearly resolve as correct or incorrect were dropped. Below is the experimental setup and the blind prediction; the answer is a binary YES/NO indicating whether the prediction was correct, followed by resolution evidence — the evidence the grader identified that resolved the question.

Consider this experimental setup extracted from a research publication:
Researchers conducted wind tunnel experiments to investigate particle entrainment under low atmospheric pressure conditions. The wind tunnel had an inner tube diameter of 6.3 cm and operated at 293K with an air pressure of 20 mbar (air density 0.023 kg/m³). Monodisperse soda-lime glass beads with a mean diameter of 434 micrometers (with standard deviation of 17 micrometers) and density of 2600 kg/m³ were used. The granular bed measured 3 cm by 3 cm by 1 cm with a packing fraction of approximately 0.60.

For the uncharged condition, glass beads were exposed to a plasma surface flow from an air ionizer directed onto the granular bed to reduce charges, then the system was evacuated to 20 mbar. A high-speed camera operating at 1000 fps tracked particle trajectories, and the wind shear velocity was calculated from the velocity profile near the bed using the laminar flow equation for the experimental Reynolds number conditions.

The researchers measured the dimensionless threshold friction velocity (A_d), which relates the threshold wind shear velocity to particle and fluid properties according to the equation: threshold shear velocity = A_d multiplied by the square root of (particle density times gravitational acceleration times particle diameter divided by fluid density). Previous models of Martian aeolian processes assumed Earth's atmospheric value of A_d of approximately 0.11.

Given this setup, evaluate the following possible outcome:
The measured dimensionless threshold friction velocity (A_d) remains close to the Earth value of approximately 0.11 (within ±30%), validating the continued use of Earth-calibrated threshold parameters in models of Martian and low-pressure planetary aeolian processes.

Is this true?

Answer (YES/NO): NO